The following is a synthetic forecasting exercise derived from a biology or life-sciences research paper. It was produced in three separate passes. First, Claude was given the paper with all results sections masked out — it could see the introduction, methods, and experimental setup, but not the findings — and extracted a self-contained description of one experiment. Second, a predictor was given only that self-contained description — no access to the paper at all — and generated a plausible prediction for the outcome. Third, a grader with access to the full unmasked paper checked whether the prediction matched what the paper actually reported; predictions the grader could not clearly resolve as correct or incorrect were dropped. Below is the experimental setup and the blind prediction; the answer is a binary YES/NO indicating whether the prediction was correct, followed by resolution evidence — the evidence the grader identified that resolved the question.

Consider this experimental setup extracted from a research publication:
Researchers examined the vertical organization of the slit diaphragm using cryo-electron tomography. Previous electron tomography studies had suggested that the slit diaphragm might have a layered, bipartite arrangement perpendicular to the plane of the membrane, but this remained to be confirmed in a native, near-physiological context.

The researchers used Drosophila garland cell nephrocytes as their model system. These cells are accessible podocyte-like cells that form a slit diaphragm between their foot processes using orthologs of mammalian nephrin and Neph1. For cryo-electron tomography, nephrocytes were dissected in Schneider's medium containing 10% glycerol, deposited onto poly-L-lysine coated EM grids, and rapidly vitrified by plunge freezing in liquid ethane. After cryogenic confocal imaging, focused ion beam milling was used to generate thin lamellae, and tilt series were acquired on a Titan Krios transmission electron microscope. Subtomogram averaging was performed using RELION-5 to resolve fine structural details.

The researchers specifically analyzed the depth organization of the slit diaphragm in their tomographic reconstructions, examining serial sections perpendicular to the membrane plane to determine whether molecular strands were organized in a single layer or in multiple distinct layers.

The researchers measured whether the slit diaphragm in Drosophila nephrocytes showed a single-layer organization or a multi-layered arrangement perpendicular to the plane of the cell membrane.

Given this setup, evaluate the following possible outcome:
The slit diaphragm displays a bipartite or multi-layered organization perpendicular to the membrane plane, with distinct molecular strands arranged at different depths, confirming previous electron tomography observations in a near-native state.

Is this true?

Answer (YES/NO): YES